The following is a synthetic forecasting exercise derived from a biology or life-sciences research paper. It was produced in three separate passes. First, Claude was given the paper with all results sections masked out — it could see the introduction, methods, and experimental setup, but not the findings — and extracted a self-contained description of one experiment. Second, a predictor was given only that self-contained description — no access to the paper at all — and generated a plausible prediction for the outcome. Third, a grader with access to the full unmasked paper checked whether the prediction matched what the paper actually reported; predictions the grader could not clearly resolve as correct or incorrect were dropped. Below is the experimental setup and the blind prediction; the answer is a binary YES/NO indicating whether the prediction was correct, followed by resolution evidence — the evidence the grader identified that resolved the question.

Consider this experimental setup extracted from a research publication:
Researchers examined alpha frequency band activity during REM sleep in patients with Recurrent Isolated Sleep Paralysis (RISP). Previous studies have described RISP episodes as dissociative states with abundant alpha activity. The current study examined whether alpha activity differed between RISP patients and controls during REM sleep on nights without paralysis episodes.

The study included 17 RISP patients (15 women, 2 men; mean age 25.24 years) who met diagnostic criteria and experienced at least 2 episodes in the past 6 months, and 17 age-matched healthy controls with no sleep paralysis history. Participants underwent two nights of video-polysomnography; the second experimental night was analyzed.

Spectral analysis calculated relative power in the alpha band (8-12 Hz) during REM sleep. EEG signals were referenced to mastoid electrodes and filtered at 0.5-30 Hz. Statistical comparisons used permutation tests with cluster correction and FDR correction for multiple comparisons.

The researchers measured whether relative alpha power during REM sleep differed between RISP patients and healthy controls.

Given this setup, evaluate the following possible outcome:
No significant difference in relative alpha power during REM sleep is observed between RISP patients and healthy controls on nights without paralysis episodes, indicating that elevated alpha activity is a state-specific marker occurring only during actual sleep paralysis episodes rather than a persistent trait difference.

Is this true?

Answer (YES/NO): YES